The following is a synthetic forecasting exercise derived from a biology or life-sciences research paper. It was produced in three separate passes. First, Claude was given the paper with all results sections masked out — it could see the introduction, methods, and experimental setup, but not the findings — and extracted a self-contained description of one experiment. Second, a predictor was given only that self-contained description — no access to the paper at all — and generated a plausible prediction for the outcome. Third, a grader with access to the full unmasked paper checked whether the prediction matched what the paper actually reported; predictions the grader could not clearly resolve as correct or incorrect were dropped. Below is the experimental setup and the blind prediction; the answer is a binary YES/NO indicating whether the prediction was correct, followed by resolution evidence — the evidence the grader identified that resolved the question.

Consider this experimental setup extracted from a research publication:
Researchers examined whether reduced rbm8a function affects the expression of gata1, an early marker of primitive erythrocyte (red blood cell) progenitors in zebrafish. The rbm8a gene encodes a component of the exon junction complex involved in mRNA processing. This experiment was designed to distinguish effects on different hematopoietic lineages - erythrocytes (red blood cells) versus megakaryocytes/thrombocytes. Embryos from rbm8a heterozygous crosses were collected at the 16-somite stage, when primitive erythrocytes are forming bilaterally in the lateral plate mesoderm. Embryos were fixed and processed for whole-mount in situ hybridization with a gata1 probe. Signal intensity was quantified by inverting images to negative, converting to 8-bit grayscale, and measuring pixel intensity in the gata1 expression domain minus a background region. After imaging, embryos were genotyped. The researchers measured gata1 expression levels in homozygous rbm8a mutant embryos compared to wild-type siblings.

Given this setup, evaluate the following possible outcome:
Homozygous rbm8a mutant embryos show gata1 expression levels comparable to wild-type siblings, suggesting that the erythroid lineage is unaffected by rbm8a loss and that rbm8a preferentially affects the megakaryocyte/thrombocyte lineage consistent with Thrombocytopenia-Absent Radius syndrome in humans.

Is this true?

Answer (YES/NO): NO